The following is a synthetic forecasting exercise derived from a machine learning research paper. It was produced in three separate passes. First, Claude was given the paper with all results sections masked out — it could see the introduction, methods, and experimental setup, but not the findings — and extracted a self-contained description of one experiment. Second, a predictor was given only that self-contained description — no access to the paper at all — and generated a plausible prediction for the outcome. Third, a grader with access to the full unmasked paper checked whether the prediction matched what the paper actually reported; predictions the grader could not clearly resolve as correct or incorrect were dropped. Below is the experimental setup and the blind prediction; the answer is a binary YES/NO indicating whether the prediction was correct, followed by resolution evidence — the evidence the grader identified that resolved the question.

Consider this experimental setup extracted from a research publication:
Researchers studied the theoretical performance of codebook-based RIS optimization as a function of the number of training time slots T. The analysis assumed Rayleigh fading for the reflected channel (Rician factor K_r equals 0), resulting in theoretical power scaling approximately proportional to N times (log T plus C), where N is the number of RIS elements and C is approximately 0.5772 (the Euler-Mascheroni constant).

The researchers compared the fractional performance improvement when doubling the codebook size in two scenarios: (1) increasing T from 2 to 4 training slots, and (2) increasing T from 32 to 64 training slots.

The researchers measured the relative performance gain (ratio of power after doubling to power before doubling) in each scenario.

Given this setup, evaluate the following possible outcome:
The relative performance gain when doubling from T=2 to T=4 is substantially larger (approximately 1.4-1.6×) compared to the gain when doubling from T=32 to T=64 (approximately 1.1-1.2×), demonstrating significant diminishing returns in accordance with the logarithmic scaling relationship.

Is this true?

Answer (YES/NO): YES